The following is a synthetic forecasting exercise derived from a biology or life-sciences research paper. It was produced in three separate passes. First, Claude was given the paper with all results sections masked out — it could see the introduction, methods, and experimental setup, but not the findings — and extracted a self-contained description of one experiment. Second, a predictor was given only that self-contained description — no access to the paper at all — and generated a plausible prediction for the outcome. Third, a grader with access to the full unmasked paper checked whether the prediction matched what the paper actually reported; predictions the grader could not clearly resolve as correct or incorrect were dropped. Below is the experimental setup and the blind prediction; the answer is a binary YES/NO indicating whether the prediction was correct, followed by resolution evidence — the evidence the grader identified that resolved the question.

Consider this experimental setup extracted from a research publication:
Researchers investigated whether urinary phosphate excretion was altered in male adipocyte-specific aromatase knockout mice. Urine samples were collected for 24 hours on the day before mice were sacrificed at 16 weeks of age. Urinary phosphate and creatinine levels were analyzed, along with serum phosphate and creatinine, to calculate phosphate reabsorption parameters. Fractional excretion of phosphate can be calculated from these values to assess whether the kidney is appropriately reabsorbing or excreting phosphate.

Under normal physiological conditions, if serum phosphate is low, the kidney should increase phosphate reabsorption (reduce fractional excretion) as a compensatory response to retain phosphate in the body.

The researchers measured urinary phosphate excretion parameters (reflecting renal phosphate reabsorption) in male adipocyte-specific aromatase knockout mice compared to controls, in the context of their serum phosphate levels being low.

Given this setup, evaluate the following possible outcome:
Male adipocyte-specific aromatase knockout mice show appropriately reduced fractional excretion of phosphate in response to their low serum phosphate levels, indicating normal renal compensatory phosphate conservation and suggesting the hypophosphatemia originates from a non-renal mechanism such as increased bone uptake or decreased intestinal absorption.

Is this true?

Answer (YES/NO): NO